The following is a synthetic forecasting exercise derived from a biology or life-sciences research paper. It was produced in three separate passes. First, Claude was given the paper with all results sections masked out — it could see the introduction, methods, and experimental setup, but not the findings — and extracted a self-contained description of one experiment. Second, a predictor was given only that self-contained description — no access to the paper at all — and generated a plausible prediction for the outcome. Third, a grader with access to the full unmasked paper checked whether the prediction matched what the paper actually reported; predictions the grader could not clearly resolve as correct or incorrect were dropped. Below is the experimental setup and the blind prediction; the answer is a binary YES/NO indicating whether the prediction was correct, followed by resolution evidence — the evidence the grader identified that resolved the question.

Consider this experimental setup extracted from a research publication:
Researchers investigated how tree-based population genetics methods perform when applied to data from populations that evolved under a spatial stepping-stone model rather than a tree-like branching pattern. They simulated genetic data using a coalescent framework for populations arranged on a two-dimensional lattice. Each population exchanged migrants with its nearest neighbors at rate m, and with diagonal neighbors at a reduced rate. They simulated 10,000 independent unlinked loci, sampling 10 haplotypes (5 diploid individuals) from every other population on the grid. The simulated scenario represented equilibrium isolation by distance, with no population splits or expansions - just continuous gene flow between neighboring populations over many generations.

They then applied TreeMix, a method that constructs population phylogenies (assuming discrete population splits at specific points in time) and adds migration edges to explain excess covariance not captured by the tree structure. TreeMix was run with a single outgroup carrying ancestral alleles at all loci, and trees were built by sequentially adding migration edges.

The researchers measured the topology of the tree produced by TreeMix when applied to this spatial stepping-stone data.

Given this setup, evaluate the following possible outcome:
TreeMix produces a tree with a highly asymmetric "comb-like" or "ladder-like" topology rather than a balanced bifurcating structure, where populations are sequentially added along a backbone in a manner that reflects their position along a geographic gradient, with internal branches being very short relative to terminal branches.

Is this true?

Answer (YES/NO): NO